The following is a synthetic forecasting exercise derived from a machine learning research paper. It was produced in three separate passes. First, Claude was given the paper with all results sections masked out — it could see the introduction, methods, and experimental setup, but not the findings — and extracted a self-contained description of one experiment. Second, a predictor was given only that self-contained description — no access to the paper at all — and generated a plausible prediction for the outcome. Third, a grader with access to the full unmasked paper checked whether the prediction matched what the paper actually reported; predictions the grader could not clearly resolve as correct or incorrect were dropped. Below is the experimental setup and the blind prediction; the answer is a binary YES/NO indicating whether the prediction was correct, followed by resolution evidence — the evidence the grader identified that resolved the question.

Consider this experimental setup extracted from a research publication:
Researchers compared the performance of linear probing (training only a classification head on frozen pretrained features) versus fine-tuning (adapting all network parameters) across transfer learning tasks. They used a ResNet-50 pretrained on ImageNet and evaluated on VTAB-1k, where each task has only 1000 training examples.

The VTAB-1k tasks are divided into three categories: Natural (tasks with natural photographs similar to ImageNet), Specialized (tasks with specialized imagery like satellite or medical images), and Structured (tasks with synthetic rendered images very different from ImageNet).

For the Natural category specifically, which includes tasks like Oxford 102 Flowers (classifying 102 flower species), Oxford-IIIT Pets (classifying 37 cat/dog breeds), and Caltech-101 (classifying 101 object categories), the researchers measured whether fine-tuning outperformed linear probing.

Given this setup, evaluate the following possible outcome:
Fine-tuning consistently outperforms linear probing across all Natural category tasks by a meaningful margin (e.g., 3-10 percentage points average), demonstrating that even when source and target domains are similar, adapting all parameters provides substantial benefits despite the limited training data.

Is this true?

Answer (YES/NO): NO